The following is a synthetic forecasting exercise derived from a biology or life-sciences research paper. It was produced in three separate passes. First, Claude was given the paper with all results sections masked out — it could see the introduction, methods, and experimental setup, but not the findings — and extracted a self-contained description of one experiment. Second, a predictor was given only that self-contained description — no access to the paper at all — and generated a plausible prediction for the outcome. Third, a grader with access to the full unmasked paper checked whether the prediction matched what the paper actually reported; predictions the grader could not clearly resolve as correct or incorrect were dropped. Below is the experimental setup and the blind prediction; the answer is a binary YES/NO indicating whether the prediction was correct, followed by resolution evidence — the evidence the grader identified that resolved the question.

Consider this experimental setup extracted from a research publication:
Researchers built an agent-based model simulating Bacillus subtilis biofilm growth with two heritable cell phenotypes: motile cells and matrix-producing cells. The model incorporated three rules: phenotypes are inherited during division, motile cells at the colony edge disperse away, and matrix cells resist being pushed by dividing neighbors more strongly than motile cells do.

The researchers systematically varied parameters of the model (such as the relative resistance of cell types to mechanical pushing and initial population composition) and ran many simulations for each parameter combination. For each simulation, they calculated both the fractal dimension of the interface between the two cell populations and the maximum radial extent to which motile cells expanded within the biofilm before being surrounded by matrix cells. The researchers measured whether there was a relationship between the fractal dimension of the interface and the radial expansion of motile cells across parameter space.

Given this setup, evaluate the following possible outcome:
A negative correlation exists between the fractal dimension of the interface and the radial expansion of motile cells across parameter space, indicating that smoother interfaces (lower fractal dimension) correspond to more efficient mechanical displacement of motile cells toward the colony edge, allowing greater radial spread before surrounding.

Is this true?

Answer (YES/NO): NO